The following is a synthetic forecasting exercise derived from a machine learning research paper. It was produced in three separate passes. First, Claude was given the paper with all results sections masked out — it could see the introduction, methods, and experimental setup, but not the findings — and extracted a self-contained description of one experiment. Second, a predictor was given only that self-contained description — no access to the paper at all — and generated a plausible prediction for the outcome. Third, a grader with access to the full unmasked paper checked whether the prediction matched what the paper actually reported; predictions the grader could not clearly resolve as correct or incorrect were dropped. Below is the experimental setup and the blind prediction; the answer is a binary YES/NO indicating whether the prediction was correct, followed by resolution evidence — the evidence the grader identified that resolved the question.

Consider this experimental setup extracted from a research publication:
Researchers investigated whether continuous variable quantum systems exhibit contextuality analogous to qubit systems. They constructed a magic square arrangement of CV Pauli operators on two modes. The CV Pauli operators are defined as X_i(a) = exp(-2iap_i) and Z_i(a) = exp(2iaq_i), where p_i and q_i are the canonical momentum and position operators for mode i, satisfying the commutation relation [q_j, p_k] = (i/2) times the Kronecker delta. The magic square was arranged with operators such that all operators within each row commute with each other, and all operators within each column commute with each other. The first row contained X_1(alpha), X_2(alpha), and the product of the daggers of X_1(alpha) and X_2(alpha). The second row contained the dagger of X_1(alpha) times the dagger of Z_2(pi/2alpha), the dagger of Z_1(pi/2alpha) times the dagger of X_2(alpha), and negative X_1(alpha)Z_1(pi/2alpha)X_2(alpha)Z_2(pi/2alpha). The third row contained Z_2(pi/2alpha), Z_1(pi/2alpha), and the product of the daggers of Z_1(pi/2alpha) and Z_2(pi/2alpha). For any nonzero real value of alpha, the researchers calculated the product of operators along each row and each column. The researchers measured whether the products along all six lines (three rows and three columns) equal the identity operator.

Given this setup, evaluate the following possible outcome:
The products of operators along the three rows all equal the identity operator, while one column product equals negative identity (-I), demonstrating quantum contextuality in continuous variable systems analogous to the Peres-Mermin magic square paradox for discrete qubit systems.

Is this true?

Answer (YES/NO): YES